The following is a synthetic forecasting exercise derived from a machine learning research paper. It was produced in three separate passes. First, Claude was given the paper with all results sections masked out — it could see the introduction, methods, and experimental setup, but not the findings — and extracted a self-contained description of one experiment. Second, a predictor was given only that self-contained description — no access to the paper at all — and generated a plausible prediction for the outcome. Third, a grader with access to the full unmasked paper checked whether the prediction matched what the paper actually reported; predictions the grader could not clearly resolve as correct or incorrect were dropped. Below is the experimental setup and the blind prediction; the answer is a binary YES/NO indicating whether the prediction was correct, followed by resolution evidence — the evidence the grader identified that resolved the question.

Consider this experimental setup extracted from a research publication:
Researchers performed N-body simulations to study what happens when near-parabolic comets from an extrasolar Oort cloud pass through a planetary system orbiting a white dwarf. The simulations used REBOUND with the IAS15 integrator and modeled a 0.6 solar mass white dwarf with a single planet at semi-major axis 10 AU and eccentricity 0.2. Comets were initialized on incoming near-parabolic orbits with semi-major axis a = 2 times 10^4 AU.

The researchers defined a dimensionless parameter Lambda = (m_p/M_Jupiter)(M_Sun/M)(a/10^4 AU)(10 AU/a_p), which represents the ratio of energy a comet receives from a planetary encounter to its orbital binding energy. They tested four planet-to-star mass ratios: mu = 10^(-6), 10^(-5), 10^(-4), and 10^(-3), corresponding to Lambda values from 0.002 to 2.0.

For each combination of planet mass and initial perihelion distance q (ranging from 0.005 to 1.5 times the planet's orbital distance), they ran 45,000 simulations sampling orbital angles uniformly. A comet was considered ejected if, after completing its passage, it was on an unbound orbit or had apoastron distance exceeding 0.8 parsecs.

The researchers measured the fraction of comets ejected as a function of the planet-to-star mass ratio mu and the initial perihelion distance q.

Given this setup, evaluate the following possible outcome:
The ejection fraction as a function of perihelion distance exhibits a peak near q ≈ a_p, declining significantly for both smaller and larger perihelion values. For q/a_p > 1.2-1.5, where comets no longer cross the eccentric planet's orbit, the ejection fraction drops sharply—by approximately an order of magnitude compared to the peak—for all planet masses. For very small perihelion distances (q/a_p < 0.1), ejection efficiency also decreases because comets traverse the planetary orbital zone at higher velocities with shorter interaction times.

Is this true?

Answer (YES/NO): NO